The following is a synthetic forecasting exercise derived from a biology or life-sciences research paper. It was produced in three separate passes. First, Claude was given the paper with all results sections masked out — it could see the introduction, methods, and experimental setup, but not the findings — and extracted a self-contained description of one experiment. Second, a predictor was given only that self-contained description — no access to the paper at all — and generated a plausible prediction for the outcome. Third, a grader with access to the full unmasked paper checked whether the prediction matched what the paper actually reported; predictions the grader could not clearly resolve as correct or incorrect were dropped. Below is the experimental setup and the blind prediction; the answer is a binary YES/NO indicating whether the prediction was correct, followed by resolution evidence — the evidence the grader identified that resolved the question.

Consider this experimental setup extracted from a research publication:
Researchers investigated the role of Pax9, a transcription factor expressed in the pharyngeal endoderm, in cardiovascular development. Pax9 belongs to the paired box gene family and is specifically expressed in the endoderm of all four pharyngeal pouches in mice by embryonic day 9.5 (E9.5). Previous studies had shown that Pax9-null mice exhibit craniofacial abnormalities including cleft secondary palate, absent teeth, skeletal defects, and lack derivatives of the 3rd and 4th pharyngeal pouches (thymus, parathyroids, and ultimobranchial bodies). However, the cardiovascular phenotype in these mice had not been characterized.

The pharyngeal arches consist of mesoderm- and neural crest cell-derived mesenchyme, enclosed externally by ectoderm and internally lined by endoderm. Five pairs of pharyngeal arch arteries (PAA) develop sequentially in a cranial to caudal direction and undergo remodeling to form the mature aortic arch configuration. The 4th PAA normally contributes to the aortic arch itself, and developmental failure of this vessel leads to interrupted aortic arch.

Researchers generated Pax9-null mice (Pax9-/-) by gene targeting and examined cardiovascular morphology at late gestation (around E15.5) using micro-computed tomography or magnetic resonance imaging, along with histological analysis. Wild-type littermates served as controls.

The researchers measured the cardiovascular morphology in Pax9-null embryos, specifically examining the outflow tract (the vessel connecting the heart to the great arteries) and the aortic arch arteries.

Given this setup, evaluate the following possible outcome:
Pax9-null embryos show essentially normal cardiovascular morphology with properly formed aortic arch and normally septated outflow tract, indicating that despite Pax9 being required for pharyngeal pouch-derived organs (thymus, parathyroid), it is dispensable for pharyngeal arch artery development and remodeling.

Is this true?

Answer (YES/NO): NO